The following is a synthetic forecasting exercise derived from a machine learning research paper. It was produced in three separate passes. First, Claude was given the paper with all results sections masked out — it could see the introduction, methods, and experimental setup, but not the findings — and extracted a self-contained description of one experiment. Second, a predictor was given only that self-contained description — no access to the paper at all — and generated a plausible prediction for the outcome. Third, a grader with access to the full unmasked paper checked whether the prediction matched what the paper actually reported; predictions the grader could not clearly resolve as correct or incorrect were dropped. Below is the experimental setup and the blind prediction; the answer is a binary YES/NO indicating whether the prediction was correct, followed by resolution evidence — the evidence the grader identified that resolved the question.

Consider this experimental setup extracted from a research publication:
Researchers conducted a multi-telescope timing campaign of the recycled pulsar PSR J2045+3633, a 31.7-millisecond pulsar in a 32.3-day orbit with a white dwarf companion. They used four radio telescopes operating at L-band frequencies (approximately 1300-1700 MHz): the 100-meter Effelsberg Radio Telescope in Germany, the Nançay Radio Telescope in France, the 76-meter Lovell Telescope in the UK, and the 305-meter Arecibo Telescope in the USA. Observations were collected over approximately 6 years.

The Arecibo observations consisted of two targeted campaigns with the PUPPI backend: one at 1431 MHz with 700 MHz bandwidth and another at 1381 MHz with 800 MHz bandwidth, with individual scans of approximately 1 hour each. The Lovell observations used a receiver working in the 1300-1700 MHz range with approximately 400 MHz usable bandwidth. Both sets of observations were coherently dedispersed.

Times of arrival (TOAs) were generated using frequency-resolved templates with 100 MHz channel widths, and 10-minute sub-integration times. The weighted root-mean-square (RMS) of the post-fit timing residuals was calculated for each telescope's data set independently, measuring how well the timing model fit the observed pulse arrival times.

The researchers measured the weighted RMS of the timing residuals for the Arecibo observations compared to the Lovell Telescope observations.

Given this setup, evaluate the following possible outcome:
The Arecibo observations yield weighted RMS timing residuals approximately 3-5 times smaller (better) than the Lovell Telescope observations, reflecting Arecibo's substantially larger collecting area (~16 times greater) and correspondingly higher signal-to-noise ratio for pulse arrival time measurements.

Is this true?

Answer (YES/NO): NO